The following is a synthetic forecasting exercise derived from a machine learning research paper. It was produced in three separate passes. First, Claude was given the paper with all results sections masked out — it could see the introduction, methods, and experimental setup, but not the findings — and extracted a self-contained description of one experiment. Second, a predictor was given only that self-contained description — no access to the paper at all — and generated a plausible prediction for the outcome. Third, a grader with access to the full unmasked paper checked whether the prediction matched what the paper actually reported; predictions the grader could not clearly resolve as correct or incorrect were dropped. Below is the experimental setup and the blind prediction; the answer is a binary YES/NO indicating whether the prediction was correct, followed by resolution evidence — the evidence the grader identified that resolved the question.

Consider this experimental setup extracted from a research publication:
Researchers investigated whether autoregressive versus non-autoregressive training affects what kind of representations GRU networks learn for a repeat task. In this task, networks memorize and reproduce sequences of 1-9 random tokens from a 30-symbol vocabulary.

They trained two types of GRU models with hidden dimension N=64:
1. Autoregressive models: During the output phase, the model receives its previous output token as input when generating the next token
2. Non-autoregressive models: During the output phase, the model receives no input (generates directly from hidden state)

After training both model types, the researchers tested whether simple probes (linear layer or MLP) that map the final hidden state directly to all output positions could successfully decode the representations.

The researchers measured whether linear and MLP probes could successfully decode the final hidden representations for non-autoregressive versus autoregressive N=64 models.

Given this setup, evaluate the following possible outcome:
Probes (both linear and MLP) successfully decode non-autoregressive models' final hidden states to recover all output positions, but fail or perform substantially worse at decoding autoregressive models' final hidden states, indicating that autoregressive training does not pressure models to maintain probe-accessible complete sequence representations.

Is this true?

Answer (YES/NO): YES